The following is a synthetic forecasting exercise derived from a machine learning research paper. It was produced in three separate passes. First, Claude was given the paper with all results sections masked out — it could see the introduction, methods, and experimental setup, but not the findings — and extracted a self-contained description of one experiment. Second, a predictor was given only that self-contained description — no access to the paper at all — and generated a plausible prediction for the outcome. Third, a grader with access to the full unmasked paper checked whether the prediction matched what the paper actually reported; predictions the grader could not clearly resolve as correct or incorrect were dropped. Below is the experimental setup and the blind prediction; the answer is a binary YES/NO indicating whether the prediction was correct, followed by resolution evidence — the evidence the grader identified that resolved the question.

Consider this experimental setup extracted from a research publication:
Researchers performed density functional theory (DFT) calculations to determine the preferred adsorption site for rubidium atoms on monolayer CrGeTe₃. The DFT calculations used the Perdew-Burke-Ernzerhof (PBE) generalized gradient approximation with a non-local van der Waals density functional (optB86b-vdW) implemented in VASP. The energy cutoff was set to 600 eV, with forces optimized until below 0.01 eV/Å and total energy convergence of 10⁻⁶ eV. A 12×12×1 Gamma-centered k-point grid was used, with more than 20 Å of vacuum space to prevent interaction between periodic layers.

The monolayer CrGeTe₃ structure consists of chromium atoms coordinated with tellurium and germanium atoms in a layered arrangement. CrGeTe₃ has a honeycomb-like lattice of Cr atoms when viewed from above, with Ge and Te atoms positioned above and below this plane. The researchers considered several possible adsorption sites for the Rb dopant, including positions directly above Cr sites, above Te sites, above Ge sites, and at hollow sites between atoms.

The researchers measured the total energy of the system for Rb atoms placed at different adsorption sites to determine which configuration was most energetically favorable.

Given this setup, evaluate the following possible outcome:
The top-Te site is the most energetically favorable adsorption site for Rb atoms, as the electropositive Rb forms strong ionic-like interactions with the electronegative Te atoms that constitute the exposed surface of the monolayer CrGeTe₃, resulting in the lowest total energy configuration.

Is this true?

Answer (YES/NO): NO